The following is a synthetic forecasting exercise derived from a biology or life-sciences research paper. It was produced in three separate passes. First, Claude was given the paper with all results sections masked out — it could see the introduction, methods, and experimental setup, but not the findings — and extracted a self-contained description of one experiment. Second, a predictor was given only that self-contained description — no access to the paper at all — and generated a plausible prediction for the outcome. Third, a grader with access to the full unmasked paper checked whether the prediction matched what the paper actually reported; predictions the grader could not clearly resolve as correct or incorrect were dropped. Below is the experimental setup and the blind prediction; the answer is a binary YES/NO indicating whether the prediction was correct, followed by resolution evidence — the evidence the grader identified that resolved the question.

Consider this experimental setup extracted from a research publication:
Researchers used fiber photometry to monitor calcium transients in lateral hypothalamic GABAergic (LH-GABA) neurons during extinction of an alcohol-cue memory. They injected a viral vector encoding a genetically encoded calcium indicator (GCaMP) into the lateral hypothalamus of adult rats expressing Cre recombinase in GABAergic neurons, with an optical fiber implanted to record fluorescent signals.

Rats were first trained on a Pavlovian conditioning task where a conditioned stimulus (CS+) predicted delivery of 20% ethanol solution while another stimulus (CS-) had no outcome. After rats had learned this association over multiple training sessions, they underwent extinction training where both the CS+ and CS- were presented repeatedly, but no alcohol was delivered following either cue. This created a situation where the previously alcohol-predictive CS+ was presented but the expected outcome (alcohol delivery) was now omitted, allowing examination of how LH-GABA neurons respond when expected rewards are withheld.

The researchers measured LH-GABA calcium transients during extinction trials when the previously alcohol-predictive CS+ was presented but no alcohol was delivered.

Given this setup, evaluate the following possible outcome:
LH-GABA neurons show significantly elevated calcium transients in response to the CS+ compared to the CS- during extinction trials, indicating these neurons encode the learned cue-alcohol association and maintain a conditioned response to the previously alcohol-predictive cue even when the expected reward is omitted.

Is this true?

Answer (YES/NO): YES